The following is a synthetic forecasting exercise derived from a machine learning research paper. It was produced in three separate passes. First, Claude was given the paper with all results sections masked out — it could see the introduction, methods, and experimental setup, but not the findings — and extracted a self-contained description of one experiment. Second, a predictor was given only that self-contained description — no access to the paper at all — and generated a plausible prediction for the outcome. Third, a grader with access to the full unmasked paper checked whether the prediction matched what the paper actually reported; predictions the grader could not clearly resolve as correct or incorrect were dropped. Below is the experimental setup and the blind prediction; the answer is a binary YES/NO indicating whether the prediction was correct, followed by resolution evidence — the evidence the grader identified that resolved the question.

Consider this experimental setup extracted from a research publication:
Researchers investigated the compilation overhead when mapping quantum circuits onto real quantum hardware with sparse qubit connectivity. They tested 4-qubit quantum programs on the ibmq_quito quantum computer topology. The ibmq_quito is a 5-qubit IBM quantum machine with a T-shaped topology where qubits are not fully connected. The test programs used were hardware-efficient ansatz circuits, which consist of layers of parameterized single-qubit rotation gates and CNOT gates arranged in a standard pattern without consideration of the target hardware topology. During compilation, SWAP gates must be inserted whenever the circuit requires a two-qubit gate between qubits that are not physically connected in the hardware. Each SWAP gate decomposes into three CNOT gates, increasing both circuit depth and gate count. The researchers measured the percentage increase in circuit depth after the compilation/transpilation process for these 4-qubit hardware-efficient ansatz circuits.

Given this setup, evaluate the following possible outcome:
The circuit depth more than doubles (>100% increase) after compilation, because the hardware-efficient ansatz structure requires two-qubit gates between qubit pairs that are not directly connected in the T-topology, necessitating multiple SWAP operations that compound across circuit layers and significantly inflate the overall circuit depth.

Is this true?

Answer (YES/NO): NO